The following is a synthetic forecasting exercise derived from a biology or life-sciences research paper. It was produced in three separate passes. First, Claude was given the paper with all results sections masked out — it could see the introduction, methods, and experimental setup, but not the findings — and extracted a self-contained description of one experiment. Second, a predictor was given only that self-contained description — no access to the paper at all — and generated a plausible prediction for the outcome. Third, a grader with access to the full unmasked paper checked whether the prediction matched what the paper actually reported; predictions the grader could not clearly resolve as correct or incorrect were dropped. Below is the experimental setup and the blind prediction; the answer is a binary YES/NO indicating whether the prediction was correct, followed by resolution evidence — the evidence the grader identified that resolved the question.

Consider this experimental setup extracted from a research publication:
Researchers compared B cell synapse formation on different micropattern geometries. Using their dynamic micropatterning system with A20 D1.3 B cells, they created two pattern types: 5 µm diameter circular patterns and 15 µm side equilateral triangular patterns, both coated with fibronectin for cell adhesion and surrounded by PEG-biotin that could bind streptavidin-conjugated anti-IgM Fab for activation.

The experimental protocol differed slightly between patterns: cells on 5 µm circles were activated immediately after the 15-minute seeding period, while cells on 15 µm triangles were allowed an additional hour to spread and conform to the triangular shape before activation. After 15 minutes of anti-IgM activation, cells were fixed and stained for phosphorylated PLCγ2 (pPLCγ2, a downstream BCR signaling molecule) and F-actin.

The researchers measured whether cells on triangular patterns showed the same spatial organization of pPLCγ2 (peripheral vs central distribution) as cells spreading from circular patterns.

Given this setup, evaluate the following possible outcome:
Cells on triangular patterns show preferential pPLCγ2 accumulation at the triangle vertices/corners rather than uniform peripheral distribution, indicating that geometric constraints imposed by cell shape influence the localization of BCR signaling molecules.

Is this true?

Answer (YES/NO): NO